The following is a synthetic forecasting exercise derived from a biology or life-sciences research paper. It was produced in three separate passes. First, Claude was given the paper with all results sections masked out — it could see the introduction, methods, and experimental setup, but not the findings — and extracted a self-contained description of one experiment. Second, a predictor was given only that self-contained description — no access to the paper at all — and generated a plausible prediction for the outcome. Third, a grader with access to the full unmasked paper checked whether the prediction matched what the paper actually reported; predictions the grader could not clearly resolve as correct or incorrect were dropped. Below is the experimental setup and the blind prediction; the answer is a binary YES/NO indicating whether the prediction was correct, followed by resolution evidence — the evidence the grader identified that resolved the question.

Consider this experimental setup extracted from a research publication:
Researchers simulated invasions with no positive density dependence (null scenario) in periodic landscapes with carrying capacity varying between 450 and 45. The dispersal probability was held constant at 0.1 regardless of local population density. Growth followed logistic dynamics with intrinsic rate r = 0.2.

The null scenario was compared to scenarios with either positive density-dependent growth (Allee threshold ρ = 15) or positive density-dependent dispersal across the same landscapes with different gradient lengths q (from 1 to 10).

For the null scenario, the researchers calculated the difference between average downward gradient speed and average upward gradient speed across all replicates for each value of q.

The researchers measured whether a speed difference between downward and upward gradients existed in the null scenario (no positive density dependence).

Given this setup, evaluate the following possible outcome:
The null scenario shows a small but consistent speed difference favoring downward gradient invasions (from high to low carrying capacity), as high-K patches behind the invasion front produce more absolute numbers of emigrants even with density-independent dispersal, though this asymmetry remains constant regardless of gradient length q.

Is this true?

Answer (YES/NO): NO